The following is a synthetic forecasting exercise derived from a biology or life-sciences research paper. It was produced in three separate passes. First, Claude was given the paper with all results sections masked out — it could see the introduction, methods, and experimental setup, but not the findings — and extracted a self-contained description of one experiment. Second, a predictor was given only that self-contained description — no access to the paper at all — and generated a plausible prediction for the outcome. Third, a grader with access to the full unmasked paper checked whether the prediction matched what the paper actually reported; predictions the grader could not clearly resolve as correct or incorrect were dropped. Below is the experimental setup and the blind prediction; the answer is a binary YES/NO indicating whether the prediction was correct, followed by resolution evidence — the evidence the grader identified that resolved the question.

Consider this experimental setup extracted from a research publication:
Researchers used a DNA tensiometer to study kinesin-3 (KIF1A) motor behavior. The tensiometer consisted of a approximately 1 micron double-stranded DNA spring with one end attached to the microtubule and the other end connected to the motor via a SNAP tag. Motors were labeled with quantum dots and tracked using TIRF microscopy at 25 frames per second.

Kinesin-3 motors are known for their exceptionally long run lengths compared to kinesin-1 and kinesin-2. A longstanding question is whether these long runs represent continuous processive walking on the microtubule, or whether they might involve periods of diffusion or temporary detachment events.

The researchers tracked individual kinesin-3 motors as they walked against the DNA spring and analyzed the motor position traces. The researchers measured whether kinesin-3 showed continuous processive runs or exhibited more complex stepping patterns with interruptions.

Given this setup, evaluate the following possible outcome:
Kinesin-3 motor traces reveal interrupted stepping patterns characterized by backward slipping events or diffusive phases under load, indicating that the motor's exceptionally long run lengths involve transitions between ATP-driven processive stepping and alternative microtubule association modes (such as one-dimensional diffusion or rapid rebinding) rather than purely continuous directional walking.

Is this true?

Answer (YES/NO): YES